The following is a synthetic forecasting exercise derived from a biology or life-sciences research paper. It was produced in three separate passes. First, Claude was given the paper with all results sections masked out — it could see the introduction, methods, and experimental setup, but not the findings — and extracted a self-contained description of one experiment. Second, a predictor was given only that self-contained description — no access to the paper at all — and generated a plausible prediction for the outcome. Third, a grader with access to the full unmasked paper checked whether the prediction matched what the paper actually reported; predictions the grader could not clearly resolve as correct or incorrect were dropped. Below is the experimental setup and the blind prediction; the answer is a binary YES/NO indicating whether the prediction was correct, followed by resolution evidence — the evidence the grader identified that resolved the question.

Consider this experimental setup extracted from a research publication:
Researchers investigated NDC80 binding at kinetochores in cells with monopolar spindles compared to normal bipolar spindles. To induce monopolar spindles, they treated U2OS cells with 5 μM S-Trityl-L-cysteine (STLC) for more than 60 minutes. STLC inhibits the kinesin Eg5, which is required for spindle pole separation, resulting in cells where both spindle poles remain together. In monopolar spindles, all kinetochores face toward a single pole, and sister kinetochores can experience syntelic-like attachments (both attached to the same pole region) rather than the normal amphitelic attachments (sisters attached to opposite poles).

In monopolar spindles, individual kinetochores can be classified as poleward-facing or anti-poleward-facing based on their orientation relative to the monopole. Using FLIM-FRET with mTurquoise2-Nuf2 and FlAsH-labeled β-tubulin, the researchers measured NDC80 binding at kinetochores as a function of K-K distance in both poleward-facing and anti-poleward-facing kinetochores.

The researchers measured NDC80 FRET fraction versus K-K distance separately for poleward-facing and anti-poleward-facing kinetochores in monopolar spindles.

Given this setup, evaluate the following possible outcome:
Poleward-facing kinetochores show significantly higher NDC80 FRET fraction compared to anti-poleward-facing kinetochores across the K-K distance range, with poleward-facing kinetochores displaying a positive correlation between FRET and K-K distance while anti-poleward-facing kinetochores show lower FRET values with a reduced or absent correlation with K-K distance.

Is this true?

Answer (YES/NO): YES